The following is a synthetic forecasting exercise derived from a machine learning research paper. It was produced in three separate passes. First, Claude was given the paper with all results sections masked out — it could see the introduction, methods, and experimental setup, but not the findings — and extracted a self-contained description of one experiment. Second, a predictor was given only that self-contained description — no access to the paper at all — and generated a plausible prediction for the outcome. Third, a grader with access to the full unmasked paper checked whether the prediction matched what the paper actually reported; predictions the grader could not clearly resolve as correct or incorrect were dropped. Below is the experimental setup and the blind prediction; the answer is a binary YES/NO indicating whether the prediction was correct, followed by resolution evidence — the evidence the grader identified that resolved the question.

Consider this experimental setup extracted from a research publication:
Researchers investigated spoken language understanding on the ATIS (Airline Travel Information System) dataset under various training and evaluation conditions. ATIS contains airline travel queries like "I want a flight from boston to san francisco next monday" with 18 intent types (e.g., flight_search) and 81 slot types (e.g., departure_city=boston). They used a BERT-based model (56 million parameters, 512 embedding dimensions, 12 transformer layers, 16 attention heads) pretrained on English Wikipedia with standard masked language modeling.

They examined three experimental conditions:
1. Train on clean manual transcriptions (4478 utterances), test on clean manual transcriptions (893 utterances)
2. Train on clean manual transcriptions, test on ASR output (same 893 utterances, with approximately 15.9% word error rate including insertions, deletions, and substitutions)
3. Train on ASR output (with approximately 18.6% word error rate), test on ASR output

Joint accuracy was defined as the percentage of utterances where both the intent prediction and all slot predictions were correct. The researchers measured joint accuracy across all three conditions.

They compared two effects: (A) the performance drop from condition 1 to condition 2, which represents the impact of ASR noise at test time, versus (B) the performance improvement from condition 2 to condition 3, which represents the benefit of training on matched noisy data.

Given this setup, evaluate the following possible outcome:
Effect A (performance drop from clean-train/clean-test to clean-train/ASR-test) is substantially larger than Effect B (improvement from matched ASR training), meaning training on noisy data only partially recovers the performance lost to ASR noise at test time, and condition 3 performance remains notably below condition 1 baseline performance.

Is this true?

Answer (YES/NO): YES